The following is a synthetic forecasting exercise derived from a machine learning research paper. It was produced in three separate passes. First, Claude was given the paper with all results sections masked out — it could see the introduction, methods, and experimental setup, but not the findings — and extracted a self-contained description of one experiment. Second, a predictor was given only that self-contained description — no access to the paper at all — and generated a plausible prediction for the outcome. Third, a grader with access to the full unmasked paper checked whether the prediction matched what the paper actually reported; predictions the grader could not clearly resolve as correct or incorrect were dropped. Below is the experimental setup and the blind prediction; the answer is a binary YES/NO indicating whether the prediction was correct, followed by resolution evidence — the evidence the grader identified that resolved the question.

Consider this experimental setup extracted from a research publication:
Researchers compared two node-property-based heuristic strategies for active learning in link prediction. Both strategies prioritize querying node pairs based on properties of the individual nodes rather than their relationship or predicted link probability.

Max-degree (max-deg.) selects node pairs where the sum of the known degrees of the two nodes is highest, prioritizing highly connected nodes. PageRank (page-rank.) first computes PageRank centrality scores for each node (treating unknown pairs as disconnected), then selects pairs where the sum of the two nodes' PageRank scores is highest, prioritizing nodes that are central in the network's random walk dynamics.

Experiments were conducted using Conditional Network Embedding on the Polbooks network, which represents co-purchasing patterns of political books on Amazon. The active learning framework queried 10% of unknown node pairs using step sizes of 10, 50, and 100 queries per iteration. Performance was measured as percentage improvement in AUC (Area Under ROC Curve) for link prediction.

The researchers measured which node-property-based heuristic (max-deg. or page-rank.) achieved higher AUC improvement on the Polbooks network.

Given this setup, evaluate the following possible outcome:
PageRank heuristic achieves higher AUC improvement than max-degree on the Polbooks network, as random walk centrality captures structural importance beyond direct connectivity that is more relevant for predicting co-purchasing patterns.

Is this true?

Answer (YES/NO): YES